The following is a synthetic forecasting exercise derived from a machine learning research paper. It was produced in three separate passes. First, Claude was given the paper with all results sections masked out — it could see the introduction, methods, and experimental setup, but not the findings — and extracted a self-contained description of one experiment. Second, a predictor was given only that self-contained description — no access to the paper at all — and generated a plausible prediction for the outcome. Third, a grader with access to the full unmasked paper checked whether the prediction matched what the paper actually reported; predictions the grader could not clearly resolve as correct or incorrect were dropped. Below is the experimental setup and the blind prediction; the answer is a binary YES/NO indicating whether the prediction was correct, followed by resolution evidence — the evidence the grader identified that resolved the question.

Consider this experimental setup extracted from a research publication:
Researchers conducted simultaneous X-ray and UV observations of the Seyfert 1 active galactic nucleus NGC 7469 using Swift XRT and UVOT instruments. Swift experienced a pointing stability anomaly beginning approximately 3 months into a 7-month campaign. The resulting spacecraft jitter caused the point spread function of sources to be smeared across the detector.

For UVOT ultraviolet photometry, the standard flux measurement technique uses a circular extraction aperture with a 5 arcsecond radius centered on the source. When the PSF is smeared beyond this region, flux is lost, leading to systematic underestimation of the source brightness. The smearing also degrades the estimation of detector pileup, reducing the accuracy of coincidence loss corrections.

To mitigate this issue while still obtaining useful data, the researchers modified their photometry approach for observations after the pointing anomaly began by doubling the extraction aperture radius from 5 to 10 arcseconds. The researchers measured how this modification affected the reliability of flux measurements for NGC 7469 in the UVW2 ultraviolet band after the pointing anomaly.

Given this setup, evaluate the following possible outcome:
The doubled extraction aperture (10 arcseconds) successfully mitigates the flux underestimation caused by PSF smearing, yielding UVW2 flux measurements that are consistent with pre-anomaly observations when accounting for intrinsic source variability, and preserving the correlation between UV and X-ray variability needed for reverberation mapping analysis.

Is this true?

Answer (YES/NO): NO